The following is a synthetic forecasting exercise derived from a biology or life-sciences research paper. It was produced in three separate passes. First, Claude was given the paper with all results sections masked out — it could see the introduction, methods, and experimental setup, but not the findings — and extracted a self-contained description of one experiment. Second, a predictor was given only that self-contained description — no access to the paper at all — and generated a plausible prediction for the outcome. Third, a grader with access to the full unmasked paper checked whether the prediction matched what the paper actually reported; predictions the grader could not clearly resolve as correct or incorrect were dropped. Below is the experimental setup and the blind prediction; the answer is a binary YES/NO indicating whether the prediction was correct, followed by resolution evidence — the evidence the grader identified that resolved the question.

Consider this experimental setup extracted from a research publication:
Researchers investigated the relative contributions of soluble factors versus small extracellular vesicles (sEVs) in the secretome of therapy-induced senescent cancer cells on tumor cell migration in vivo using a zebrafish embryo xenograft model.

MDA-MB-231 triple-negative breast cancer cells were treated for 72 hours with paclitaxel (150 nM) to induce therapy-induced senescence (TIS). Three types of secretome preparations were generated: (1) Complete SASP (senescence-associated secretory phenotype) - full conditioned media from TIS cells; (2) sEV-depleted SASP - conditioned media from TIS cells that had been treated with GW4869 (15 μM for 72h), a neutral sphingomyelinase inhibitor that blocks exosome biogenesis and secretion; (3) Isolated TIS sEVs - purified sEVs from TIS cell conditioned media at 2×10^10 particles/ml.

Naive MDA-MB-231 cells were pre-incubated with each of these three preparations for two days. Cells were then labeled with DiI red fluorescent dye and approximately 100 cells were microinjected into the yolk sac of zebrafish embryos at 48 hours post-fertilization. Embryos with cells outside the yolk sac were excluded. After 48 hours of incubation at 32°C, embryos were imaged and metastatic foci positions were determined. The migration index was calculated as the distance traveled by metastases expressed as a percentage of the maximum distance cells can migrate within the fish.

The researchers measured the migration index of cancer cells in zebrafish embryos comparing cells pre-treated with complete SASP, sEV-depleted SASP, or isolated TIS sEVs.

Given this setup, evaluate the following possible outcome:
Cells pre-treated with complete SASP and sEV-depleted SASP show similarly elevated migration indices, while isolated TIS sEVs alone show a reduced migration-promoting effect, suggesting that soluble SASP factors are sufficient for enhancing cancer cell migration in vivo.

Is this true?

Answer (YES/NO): YES